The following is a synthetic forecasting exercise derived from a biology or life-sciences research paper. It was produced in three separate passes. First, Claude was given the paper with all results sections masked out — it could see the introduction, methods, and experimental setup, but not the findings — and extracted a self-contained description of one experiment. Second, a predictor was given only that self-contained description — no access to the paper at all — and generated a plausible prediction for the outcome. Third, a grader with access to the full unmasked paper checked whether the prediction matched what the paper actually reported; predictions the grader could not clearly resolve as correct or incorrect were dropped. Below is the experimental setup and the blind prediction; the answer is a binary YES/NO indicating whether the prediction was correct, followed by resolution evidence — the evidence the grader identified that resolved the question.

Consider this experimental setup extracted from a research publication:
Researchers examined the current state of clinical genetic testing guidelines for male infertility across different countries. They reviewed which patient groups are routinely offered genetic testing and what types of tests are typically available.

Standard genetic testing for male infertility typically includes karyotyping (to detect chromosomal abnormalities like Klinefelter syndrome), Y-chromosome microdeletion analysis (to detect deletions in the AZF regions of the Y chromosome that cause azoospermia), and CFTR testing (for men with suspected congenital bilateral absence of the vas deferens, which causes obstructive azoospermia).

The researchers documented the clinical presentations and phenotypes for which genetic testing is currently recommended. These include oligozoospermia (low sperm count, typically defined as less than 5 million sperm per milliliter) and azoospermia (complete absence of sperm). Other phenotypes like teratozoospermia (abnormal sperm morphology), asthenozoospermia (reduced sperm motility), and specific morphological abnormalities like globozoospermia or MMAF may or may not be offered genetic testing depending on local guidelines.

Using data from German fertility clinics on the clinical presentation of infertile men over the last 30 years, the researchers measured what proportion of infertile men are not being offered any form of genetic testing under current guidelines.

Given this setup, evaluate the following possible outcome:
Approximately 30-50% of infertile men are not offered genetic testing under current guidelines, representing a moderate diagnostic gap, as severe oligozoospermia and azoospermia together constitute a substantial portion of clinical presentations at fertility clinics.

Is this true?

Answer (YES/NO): YES